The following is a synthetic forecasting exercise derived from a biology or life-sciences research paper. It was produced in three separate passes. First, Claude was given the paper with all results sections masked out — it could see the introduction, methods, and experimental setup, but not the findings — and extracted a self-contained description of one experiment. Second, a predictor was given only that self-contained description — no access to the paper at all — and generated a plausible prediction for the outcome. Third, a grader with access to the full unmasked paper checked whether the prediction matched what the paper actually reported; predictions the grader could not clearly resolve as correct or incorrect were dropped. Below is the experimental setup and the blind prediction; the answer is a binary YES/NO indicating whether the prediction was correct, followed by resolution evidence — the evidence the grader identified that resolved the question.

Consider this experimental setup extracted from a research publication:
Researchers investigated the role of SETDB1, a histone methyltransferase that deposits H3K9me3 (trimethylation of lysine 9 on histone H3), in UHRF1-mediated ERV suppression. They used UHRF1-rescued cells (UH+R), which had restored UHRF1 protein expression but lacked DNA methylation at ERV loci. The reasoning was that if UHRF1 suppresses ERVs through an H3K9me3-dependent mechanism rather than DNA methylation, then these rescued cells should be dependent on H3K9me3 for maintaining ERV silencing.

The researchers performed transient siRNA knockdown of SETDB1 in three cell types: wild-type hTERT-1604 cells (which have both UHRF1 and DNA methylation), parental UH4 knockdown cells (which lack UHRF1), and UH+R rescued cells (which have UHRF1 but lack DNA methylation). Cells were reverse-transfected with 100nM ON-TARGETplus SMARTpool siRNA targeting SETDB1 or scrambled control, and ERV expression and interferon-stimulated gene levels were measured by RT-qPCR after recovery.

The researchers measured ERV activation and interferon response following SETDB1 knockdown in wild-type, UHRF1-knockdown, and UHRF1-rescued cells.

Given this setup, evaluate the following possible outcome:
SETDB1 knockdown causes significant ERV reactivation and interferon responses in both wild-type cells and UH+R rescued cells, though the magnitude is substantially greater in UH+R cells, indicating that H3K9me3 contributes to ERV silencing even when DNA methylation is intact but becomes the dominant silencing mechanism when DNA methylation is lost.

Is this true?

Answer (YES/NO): YES